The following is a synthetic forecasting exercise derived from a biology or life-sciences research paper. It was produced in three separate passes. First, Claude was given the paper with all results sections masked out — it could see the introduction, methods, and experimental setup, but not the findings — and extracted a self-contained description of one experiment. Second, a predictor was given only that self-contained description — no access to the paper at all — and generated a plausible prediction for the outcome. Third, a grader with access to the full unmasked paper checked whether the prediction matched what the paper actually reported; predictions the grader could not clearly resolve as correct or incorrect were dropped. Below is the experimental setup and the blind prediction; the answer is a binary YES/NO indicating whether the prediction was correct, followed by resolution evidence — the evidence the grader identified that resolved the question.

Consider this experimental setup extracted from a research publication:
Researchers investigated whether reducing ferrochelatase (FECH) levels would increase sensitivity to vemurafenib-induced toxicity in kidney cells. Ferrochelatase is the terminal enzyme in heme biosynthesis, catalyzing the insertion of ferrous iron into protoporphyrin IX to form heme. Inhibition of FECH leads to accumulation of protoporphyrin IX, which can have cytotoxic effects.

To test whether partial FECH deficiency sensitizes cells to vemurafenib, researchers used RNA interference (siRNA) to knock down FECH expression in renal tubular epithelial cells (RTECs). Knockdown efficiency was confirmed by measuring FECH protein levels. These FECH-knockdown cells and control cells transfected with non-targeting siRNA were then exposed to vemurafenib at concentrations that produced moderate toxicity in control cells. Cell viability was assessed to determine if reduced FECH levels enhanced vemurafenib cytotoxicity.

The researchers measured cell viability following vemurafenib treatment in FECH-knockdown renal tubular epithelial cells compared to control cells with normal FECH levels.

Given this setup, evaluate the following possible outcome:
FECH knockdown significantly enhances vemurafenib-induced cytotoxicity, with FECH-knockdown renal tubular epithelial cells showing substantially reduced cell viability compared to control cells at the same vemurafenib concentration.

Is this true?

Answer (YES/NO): YES